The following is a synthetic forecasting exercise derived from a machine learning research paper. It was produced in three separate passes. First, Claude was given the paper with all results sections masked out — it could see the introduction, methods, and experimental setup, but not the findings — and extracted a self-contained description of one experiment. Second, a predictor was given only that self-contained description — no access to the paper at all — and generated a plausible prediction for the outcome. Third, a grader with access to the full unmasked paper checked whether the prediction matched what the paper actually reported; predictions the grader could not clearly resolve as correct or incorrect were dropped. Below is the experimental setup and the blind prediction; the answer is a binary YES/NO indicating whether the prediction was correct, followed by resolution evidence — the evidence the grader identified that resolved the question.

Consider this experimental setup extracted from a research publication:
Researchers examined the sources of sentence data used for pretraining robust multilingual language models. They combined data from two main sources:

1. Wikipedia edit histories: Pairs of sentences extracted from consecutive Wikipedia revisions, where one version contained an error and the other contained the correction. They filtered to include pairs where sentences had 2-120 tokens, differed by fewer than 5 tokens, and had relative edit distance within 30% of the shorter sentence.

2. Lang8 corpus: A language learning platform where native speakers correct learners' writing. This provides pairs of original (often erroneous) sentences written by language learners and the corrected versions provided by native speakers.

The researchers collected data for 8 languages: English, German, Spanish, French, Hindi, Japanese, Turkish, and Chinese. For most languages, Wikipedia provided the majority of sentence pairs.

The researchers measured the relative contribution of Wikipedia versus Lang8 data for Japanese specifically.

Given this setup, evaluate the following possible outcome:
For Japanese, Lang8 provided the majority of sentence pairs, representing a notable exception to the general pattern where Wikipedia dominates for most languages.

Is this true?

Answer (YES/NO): YES